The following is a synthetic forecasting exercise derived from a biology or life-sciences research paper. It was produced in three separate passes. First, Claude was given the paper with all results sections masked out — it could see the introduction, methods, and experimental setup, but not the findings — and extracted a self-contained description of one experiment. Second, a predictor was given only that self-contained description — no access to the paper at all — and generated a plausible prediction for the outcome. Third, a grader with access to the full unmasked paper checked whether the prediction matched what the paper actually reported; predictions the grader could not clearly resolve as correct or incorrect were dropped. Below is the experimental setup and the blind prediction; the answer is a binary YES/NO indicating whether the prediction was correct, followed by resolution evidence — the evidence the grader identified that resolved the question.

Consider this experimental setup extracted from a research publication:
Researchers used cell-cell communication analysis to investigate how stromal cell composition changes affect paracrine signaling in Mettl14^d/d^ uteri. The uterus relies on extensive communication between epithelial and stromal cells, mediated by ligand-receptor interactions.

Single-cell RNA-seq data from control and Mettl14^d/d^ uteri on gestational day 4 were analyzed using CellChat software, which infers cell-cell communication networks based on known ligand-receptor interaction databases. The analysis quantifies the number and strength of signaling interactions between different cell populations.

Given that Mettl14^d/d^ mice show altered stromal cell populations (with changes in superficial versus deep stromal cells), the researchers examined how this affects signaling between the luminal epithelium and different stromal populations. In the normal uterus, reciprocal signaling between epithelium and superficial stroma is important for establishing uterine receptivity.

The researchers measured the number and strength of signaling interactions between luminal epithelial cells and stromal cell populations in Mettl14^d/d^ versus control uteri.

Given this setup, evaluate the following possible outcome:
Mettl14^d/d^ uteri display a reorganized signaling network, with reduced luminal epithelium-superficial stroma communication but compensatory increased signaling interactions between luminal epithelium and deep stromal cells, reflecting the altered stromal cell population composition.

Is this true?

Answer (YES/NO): NO